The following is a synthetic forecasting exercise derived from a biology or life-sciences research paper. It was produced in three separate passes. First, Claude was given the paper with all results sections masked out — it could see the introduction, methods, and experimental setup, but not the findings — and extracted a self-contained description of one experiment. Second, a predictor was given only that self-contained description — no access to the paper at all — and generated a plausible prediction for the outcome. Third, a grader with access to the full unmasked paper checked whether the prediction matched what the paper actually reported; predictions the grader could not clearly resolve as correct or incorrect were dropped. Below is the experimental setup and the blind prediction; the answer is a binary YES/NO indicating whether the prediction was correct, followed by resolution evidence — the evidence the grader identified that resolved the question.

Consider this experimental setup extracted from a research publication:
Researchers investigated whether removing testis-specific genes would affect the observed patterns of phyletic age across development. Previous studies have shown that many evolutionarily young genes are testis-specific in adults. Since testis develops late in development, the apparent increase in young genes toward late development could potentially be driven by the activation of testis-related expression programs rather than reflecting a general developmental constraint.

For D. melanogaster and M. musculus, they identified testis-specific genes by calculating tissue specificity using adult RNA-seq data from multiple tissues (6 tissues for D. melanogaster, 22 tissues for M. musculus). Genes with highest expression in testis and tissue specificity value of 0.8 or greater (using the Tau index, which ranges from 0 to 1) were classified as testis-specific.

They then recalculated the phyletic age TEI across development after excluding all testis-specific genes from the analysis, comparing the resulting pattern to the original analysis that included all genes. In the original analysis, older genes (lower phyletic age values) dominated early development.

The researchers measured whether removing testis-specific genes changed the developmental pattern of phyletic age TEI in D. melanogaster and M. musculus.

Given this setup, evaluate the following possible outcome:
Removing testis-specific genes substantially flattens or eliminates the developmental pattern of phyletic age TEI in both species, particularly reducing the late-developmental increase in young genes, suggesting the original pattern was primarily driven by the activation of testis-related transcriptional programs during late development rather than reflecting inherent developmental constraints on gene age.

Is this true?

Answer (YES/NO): NO